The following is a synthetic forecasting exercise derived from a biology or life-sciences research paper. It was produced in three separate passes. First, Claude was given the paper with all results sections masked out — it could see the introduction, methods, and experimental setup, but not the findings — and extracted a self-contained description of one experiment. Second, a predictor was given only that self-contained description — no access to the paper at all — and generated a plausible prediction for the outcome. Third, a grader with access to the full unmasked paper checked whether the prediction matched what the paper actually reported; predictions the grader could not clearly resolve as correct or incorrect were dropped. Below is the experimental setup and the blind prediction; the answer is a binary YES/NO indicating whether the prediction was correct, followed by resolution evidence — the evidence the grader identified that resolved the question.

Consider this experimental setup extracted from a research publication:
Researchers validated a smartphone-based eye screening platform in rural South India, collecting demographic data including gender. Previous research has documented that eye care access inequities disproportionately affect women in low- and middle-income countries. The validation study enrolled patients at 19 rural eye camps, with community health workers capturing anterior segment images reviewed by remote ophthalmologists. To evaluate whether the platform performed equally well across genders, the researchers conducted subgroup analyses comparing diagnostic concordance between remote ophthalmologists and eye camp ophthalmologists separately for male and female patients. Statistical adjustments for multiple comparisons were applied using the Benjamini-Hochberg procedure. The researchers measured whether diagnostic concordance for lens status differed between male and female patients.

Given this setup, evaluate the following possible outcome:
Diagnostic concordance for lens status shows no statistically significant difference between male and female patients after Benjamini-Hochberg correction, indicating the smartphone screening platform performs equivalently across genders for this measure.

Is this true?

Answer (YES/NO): NO